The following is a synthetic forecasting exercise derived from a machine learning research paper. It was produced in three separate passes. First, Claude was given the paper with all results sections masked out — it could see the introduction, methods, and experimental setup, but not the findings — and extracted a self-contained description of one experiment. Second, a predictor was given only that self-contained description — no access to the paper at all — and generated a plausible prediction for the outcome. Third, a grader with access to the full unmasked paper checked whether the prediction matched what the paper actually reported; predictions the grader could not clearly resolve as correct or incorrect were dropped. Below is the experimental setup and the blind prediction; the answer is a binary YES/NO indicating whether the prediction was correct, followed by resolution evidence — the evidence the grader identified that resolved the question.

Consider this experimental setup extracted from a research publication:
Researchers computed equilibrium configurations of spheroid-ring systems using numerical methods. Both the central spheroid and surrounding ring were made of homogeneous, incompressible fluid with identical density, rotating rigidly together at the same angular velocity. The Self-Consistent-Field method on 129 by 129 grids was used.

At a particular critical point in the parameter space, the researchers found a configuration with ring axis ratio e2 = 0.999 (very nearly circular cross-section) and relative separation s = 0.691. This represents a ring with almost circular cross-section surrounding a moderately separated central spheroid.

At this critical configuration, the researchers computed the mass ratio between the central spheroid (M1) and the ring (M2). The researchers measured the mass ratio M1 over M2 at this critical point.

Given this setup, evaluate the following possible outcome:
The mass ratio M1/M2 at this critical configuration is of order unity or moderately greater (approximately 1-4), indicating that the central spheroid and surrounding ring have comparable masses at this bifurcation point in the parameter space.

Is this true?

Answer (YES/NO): NO